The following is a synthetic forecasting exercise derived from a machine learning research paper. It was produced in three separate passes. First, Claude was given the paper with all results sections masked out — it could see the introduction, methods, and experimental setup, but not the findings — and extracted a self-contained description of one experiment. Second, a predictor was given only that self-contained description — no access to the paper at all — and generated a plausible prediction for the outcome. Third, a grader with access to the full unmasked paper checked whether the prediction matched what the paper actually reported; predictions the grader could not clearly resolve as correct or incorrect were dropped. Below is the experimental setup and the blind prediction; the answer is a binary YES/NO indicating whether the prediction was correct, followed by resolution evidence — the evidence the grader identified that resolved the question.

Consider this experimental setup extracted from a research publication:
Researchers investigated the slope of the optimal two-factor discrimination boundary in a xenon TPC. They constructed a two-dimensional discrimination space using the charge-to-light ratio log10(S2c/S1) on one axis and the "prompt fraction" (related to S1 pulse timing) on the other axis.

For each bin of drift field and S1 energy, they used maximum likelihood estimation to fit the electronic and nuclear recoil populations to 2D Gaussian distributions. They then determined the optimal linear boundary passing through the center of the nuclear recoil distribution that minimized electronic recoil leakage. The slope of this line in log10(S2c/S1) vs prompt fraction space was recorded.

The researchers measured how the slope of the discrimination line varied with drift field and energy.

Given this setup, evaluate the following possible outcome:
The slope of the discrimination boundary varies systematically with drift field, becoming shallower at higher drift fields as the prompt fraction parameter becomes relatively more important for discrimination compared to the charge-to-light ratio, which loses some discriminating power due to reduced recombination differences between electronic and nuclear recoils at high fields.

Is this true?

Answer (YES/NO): NO